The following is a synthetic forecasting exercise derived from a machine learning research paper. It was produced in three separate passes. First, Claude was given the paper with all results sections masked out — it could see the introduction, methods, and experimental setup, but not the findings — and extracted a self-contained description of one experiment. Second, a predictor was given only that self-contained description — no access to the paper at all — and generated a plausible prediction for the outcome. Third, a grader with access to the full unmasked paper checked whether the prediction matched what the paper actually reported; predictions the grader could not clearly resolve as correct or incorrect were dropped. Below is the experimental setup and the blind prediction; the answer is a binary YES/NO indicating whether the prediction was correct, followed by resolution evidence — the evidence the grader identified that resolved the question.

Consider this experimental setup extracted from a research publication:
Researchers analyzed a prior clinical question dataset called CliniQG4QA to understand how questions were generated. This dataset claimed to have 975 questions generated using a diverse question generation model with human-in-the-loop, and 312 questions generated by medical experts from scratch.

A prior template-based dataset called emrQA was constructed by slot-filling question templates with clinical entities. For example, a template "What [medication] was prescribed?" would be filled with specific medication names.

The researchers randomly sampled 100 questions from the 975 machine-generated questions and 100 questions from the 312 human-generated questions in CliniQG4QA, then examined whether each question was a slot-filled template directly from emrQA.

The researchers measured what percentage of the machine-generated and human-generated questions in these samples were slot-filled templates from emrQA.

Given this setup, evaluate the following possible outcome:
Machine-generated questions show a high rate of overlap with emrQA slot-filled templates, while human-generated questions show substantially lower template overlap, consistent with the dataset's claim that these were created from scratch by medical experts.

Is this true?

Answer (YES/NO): NO